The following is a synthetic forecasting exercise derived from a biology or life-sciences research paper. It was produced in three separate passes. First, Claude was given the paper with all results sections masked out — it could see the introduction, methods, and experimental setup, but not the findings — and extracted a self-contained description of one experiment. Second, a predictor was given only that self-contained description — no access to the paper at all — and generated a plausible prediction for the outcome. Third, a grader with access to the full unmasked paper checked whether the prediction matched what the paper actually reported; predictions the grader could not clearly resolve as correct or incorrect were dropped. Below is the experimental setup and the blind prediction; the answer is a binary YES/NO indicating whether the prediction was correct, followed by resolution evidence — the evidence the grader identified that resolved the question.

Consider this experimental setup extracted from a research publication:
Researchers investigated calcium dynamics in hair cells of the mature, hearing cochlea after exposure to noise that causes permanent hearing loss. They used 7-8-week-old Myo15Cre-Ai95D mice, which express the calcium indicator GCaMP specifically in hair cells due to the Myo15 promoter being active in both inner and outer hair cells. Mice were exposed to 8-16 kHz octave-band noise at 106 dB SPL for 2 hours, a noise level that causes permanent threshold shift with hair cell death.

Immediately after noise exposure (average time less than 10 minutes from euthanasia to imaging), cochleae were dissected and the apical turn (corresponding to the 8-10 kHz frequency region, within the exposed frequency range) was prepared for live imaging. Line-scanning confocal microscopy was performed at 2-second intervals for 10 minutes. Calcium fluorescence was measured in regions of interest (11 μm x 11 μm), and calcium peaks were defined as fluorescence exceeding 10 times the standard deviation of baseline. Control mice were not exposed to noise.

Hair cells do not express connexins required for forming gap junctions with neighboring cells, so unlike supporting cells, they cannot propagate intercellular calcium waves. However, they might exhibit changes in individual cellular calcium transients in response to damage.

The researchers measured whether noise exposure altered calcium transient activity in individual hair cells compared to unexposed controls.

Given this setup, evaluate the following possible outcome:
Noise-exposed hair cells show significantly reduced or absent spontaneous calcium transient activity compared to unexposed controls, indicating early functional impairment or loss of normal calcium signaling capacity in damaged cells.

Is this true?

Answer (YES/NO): NO